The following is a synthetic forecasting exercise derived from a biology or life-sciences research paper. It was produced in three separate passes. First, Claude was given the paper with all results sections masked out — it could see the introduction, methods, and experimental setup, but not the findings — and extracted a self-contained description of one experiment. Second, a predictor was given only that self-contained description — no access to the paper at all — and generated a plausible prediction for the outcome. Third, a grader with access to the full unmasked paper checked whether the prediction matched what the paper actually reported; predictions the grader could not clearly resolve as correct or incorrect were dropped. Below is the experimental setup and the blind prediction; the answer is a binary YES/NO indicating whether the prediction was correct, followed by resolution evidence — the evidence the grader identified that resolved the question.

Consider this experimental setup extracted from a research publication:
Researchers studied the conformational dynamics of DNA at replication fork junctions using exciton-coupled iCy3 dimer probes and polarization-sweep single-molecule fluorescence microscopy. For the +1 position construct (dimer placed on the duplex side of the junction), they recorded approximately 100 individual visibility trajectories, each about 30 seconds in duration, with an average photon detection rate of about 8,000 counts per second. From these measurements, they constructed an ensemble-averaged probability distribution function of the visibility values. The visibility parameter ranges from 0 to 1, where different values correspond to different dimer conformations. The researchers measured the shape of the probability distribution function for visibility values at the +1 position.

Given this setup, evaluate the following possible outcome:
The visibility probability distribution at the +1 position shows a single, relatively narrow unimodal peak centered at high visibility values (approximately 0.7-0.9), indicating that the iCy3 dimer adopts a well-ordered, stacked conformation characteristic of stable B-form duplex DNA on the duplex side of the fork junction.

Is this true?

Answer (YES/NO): NO